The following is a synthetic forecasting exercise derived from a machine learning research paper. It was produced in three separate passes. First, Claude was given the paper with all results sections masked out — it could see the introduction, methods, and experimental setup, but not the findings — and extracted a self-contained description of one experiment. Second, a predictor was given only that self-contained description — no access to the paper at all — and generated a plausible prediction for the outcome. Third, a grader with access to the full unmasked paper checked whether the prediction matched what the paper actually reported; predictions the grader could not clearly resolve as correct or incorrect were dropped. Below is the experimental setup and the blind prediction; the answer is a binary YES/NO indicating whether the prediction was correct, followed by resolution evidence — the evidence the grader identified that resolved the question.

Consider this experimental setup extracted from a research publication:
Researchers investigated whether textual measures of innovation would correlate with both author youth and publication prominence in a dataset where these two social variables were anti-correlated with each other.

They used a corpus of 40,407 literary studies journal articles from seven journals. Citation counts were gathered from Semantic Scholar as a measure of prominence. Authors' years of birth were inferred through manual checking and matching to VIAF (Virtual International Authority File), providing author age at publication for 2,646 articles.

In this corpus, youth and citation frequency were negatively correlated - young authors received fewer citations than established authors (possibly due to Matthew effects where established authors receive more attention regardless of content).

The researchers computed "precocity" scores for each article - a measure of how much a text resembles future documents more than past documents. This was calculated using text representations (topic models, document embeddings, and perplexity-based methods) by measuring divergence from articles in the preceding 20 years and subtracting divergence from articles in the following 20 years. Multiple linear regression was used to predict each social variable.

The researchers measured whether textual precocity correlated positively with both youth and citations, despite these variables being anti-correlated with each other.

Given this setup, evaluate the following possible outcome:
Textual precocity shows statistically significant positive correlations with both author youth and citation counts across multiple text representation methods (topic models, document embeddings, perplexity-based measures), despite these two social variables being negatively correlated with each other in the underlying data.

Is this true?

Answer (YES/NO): YES